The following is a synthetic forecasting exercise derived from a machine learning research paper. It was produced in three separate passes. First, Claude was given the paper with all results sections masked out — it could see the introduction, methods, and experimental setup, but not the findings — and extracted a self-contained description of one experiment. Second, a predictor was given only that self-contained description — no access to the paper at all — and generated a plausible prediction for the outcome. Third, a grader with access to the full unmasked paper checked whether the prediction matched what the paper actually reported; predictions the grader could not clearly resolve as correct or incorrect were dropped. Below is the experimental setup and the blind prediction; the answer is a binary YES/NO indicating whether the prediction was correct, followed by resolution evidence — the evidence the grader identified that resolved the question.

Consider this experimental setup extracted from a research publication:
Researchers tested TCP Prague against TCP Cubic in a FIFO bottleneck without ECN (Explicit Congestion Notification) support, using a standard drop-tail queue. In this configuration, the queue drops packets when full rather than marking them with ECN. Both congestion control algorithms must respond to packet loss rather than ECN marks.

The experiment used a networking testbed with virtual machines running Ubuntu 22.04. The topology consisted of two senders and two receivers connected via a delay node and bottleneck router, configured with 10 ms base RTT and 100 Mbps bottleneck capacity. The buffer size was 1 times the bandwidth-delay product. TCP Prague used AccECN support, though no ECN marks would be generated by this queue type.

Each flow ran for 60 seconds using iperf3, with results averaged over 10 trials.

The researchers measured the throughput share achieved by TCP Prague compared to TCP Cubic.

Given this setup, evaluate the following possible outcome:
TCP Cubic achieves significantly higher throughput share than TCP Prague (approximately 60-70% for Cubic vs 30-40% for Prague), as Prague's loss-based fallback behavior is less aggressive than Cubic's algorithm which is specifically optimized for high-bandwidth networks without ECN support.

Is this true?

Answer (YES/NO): NO